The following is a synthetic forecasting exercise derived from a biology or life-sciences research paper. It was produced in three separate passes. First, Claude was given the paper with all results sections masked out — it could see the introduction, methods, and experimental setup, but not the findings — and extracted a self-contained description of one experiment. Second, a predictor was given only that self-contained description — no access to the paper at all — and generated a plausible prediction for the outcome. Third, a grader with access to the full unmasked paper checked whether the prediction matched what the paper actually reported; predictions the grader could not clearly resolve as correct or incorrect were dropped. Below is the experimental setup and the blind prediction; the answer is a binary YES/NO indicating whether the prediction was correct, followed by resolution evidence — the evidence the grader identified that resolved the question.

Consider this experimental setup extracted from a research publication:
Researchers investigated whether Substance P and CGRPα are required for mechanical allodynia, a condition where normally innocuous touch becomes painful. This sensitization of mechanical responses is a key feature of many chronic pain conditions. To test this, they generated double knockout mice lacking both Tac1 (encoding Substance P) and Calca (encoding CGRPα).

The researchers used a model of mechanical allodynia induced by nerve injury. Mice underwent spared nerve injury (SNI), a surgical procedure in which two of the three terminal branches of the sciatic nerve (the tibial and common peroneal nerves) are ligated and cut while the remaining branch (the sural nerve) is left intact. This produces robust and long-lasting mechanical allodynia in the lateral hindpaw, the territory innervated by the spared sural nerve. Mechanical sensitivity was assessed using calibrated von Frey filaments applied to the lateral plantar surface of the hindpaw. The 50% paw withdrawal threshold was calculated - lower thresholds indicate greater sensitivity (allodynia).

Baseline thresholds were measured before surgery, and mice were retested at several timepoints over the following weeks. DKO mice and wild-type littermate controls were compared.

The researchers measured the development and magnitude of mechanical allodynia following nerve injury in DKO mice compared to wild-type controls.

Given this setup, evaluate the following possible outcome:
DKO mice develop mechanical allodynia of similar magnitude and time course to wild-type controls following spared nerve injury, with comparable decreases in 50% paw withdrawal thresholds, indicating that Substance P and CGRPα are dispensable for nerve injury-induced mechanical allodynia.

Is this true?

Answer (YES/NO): YES